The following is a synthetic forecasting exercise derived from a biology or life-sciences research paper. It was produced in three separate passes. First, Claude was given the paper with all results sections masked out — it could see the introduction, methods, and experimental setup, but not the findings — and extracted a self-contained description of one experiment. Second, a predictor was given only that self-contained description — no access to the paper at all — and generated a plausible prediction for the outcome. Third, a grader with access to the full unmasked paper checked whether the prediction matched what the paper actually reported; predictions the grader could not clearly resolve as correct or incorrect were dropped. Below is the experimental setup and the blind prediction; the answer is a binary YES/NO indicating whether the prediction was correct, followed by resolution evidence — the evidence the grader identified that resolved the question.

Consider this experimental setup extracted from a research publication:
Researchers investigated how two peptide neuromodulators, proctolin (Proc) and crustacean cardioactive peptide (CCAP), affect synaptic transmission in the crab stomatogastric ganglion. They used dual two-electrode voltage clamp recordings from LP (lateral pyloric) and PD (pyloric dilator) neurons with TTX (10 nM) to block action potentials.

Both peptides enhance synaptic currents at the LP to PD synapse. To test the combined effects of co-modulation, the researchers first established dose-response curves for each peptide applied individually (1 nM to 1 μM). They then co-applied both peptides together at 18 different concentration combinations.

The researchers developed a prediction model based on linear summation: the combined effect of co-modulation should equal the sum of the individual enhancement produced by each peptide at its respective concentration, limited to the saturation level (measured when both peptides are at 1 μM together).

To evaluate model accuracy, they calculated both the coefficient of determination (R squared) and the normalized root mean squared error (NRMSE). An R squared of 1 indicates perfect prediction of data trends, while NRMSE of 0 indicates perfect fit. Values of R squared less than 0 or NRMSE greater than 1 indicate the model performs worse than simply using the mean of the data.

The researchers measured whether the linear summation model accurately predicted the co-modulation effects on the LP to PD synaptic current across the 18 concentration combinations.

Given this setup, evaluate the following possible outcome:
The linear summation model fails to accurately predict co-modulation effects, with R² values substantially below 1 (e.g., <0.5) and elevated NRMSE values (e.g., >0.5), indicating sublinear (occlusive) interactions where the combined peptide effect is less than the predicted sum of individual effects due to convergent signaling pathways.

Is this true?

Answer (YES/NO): NO